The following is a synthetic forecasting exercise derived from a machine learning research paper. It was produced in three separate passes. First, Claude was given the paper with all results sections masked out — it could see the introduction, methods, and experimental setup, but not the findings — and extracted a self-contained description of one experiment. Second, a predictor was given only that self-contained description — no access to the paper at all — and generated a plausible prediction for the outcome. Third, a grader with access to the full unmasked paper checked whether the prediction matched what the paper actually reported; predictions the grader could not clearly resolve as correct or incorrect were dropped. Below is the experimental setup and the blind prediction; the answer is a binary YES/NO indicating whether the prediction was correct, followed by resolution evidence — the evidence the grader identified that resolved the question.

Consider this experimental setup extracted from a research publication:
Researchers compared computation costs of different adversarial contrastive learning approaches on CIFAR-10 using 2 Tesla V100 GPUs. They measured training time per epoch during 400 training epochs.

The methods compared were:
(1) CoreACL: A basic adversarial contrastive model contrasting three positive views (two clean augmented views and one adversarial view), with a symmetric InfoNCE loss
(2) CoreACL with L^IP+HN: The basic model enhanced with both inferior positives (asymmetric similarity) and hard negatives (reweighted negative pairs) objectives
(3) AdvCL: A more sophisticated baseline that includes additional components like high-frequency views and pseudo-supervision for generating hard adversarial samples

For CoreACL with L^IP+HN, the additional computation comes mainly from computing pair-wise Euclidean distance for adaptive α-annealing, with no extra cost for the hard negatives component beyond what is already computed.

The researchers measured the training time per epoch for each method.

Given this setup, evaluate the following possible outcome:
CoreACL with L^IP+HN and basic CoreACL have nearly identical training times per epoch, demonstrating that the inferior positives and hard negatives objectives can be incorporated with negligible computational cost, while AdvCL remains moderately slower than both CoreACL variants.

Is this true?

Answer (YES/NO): NO